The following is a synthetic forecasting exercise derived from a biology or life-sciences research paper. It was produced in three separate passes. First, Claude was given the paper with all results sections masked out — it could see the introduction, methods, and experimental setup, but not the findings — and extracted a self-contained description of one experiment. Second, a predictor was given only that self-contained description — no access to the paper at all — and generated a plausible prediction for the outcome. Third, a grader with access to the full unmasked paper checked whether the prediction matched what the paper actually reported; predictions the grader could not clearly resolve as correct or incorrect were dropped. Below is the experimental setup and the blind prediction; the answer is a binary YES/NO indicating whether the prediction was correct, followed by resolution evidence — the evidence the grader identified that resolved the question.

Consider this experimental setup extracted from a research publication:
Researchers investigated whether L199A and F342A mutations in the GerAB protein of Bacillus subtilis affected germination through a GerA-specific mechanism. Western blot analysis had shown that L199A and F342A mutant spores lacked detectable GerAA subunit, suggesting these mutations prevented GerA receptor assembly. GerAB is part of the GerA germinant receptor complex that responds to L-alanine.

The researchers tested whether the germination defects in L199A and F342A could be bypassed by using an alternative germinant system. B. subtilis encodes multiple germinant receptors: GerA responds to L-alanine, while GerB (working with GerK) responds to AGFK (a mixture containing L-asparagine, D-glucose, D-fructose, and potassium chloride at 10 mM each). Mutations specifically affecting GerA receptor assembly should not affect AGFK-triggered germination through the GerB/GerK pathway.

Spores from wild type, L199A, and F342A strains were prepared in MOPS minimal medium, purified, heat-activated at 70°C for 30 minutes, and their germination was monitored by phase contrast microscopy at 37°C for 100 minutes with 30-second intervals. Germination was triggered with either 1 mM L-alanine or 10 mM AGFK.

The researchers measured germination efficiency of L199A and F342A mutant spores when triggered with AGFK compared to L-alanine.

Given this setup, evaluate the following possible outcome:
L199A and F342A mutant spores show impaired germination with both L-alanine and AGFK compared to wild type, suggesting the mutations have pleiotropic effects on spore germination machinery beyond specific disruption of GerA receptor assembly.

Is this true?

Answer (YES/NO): YES